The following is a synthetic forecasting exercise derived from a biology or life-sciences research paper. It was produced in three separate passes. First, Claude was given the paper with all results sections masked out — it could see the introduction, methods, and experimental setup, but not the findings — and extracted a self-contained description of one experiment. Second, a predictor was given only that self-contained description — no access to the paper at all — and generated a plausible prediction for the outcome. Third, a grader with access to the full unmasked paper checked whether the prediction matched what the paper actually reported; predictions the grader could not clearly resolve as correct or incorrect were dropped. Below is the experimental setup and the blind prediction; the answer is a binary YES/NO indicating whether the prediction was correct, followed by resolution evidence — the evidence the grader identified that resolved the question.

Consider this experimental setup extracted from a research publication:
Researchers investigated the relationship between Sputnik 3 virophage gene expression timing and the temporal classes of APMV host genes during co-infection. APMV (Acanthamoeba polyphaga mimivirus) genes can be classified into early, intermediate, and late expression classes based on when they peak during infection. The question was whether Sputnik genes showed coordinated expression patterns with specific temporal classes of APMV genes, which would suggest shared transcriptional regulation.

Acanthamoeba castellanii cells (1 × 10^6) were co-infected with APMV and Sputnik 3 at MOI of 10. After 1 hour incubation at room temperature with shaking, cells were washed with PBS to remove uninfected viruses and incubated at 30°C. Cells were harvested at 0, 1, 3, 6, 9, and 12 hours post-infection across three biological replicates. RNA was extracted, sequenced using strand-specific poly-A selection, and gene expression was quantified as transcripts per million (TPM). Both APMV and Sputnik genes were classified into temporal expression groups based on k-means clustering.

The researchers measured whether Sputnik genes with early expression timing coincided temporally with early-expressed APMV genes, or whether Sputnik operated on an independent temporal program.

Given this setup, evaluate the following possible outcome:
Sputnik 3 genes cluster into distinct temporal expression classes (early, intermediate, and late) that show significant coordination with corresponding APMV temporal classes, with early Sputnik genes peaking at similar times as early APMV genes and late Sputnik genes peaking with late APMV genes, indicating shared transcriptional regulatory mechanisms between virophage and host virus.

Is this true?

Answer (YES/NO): NO